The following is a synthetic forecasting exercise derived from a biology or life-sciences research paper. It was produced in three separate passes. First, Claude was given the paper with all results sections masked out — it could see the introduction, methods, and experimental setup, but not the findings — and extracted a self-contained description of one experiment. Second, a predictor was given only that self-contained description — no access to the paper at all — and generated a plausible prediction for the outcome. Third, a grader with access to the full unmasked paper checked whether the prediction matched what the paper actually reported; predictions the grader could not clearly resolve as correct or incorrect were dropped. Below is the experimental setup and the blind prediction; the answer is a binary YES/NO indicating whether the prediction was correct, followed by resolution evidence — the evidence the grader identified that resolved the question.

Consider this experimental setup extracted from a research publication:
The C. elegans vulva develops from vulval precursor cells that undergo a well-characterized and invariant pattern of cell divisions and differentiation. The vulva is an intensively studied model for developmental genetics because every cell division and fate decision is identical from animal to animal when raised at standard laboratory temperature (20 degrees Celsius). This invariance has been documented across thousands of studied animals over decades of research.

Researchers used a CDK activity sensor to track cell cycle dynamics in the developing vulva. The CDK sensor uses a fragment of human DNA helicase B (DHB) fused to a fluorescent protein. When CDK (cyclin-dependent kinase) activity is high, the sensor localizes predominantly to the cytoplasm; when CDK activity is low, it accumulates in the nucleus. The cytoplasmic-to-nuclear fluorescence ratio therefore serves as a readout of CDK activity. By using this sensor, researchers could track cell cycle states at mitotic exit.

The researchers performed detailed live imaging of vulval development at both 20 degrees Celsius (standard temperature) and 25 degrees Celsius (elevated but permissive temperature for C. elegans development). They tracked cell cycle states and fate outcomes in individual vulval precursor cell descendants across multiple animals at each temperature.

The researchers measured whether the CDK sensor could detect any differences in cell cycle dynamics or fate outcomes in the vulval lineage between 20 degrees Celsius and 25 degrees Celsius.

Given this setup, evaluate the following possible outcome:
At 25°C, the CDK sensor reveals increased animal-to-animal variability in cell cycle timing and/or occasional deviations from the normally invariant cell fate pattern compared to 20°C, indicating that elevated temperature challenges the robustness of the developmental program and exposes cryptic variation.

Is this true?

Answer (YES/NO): YES